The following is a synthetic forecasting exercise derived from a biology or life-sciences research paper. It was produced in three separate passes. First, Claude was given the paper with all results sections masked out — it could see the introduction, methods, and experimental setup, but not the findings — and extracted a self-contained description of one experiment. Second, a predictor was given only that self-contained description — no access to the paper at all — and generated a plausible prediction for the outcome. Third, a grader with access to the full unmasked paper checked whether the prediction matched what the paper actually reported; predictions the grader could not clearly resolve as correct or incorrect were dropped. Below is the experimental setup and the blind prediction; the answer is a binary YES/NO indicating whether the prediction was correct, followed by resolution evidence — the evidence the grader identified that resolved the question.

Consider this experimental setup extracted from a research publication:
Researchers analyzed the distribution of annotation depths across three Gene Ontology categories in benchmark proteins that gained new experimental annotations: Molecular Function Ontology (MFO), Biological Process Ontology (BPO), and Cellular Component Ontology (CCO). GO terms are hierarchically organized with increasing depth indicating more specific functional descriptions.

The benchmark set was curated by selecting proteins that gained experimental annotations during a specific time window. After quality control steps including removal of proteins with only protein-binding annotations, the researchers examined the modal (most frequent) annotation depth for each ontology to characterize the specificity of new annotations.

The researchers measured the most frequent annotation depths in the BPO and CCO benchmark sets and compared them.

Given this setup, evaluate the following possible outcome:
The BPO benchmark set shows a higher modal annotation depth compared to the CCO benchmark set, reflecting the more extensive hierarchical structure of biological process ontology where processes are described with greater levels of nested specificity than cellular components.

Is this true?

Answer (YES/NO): YES